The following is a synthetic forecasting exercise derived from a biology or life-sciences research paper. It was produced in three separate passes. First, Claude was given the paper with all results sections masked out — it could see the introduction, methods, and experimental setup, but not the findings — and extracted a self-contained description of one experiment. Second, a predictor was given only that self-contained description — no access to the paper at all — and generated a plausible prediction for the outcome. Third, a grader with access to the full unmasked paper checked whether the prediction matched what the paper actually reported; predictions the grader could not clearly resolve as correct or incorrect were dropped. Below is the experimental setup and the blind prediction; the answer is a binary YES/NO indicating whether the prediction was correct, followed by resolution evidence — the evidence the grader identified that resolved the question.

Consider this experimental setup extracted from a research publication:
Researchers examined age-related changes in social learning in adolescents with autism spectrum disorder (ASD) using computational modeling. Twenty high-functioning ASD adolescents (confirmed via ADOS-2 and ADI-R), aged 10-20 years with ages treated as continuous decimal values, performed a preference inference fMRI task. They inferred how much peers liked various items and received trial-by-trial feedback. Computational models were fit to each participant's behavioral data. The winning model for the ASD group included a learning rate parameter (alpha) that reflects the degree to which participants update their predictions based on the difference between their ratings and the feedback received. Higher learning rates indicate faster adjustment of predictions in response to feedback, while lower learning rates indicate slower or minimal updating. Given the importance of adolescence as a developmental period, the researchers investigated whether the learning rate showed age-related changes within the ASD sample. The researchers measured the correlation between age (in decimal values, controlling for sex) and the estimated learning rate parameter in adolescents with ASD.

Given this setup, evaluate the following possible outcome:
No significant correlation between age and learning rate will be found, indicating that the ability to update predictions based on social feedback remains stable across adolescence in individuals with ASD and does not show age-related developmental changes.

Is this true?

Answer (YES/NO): YES